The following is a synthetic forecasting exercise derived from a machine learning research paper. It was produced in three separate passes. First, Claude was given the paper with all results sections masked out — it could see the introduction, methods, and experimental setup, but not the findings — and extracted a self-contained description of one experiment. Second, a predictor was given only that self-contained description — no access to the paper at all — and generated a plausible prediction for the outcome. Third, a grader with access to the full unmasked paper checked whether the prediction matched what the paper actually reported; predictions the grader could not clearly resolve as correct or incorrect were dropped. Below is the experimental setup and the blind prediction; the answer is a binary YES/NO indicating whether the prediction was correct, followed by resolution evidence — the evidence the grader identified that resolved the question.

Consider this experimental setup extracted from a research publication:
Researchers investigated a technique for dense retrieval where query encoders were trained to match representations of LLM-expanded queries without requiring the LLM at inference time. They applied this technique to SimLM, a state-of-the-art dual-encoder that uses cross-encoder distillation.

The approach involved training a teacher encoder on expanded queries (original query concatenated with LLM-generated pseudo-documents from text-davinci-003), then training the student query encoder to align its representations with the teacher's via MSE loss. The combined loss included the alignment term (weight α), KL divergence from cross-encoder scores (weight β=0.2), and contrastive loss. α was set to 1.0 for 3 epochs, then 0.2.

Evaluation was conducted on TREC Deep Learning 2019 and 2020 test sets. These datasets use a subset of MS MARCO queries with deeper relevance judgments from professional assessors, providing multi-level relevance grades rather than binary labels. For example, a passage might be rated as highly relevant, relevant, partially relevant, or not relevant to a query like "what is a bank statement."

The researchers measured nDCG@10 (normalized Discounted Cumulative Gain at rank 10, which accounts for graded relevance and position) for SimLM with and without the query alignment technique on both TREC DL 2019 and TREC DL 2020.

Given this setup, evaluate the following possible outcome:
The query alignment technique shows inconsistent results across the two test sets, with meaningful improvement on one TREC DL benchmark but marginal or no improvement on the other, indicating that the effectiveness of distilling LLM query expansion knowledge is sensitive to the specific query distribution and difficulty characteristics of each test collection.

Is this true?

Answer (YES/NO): NO